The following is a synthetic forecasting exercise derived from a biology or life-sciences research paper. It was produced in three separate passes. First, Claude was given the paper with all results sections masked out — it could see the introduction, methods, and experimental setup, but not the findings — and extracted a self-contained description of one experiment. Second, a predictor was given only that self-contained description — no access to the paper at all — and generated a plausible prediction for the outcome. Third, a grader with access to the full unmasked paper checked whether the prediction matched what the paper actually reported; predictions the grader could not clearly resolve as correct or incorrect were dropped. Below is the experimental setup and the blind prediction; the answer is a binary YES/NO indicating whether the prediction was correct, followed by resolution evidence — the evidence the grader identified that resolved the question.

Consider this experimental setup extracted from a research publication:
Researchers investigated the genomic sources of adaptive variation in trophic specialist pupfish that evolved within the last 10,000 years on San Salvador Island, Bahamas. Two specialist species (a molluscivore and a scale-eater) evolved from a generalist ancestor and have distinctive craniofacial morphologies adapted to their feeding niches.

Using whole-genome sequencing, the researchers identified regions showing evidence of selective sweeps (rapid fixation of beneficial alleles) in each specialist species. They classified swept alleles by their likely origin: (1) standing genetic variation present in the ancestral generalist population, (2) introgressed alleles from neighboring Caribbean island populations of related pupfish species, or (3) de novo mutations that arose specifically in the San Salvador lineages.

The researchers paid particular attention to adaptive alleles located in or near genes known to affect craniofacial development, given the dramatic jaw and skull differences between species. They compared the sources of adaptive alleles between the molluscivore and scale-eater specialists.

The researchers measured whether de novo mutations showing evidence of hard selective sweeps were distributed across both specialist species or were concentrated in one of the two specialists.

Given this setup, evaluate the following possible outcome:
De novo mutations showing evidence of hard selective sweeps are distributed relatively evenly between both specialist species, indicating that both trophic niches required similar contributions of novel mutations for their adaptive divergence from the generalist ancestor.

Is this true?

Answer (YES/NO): NO